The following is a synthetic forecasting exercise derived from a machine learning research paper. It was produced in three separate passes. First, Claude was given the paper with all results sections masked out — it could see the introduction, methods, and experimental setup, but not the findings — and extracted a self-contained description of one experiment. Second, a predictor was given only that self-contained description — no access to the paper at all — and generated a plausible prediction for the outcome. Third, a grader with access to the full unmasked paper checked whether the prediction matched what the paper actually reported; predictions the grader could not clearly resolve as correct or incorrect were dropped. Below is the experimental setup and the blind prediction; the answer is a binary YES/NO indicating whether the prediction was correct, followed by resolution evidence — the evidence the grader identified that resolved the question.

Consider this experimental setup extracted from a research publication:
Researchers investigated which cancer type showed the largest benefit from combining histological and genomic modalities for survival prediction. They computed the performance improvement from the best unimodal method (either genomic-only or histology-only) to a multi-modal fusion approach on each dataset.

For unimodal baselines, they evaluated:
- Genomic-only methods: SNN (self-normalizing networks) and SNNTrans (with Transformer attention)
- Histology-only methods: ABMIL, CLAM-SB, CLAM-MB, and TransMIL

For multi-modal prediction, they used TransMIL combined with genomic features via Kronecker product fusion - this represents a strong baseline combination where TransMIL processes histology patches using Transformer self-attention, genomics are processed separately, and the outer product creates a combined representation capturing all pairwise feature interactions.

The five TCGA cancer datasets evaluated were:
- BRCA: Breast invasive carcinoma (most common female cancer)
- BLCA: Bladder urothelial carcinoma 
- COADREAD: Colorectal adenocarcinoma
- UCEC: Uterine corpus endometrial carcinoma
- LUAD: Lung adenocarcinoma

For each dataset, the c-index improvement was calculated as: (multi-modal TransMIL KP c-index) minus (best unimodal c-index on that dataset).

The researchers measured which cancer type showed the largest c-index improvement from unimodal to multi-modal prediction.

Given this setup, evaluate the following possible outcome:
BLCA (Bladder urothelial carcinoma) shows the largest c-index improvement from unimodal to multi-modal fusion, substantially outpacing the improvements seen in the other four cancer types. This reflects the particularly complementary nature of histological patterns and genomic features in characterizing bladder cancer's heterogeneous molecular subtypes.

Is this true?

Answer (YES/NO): YES